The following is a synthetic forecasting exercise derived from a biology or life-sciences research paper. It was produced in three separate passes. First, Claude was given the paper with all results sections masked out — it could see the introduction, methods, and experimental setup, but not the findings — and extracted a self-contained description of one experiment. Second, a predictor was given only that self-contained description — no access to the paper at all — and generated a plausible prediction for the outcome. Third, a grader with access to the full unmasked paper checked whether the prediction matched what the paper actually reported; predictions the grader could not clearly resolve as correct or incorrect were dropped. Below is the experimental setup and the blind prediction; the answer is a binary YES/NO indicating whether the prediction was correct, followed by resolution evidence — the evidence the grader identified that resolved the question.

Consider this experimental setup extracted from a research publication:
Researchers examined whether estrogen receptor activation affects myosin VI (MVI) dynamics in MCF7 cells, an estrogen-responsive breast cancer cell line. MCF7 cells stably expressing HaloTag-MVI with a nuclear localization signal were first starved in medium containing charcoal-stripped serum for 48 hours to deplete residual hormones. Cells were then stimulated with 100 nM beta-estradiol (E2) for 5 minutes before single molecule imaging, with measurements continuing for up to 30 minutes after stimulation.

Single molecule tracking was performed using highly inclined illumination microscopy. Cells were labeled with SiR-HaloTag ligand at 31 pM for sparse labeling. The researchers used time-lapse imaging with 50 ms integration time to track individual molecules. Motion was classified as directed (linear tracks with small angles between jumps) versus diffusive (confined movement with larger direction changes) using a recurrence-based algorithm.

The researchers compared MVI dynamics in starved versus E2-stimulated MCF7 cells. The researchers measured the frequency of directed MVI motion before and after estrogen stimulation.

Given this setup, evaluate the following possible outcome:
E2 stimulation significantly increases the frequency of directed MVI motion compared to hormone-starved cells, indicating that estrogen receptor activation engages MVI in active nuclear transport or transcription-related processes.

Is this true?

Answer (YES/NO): YES